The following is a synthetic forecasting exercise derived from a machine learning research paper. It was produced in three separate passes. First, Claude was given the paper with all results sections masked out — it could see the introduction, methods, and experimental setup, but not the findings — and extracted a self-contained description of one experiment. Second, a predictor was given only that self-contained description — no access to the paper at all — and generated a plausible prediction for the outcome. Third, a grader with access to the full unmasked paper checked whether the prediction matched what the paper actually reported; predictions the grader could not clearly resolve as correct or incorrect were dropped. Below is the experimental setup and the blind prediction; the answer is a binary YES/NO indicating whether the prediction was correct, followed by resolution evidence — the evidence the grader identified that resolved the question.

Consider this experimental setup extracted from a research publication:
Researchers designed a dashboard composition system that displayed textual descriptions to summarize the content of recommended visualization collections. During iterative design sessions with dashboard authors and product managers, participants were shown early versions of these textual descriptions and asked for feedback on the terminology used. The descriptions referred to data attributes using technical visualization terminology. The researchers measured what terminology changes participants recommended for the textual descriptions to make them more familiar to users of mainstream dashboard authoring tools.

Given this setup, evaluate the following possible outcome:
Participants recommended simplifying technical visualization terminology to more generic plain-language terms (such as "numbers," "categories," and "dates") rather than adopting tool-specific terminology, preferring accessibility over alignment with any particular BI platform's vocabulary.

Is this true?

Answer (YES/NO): NO